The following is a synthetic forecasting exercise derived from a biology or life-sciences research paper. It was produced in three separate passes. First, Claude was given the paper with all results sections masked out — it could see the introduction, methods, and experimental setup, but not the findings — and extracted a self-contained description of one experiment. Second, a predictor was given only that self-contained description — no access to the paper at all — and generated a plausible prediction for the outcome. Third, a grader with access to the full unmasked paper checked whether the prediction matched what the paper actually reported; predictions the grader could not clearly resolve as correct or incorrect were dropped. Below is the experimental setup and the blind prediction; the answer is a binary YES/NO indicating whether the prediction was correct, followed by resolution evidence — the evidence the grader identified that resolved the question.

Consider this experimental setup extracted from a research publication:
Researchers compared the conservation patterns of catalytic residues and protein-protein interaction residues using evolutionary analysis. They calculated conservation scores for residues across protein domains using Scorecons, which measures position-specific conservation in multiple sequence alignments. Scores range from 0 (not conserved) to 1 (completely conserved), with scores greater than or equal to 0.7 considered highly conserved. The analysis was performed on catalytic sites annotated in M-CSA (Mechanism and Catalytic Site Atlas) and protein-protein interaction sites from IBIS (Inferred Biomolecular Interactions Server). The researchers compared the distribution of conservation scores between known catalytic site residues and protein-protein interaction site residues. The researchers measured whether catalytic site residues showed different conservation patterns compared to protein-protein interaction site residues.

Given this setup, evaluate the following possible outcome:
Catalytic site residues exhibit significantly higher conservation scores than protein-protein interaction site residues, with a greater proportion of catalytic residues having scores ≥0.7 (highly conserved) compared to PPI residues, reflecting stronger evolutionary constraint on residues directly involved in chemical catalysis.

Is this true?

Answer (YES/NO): YES